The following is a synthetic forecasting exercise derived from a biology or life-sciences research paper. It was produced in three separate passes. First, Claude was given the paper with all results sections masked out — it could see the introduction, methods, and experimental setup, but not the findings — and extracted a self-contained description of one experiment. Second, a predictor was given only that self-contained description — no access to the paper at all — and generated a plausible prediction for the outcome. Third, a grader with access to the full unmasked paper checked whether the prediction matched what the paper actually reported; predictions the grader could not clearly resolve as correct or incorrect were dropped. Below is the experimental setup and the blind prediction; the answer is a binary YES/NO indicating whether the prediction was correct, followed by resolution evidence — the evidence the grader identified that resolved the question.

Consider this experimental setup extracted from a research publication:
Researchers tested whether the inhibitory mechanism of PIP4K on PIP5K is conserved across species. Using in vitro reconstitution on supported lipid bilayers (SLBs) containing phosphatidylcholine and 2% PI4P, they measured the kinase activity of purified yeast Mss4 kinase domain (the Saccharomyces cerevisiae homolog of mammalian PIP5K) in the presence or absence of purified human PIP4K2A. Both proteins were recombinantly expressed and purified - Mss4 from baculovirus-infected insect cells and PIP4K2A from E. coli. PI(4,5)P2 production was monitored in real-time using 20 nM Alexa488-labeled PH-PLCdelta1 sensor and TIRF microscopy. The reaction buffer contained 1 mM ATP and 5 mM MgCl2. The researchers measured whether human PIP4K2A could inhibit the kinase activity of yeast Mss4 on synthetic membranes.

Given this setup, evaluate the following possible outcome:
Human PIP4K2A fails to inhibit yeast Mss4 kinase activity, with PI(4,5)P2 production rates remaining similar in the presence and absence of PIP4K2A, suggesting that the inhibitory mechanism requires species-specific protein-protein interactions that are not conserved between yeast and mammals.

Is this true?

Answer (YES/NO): YES